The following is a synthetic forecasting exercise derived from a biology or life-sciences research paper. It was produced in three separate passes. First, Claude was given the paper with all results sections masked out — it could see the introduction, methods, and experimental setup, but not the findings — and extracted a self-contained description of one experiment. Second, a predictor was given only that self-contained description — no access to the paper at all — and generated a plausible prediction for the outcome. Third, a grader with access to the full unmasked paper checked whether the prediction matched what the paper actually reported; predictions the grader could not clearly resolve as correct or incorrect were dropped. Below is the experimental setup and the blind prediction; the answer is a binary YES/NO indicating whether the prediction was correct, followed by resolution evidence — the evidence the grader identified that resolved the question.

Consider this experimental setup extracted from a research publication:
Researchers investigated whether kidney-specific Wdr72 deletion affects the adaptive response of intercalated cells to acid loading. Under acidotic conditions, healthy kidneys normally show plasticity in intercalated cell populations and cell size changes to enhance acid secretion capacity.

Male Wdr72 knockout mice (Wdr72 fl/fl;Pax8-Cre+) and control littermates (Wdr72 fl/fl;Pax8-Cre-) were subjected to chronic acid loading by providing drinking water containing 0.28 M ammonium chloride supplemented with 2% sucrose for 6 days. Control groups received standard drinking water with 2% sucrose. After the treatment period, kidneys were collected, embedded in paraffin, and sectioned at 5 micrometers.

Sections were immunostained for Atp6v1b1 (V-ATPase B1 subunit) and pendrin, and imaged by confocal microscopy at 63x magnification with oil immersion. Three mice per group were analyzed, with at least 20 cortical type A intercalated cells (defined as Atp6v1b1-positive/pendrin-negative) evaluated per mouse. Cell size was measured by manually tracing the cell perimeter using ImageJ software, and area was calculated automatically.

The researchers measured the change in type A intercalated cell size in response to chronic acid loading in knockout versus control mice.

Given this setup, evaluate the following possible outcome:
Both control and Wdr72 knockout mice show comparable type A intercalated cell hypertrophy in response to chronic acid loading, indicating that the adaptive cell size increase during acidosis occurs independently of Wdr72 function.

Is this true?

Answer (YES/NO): NO